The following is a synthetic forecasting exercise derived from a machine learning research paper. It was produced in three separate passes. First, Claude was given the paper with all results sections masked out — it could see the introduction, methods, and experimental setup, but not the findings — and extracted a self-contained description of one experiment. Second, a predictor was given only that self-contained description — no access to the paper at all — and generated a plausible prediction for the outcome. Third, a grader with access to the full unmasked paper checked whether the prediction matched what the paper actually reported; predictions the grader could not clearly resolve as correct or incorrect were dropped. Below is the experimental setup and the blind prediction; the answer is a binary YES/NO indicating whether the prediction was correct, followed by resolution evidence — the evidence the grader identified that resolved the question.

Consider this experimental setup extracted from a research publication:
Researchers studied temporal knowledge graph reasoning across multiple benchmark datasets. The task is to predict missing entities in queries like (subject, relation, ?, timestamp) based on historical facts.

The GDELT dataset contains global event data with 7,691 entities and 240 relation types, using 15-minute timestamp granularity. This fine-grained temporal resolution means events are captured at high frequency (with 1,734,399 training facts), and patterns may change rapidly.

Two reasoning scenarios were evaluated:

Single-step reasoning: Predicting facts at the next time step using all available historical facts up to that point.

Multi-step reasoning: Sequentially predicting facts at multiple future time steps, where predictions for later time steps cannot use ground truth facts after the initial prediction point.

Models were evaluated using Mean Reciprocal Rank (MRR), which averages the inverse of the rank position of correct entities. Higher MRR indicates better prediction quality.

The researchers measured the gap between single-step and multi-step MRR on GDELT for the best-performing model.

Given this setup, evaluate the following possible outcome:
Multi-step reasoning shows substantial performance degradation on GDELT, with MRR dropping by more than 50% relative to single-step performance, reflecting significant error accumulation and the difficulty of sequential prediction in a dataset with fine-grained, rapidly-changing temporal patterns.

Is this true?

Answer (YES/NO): NO